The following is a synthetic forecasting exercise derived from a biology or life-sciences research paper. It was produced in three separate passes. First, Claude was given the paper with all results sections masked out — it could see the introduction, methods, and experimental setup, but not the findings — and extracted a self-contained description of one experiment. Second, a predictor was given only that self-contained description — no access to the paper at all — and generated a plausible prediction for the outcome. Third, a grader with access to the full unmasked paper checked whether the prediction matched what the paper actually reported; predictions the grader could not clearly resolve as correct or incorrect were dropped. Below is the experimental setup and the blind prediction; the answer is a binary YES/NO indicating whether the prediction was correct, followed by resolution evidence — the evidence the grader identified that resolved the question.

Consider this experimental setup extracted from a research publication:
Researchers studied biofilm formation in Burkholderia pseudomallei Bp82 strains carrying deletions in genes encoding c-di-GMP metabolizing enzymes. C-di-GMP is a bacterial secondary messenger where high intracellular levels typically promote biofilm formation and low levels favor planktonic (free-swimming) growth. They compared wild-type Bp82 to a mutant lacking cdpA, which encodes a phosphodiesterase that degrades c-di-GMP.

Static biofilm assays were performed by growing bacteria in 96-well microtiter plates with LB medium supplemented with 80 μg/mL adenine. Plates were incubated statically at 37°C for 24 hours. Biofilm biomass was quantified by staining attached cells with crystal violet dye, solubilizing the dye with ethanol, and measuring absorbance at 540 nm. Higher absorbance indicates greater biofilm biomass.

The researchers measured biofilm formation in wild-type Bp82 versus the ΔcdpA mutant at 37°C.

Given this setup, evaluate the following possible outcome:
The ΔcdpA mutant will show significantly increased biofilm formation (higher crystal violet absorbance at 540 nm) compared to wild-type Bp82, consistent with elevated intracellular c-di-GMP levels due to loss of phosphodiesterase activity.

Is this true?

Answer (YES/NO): NO